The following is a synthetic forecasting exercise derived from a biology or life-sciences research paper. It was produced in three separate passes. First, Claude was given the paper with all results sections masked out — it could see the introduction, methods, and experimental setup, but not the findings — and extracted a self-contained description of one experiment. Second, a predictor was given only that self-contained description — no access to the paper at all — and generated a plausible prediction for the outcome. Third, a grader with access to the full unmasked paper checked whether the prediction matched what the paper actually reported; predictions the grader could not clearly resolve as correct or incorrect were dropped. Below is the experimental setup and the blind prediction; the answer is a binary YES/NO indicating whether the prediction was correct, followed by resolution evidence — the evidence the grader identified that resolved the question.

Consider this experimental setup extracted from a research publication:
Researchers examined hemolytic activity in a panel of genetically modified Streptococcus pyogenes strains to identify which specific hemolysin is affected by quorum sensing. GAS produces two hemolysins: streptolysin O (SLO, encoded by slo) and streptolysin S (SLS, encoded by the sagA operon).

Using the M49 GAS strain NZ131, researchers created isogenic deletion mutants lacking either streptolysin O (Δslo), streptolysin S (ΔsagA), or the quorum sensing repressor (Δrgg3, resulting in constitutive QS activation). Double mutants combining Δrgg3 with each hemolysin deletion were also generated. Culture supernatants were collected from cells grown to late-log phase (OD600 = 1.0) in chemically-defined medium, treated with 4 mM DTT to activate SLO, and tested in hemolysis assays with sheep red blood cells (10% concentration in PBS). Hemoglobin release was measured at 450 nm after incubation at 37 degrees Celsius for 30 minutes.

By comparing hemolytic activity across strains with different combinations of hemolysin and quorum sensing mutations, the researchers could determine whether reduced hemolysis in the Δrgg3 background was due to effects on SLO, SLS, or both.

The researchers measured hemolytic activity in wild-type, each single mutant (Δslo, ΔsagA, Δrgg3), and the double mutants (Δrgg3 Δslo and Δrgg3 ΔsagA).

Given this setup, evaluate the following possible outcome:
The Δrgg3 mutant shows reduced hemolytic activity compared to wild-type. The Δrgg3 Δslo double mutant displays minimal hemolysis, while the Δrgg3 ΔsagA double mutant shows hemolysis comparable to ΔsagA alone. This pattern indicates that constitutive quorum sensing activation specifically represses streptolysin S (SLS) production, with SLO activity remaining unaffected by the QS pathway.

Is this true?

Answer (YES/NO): NO